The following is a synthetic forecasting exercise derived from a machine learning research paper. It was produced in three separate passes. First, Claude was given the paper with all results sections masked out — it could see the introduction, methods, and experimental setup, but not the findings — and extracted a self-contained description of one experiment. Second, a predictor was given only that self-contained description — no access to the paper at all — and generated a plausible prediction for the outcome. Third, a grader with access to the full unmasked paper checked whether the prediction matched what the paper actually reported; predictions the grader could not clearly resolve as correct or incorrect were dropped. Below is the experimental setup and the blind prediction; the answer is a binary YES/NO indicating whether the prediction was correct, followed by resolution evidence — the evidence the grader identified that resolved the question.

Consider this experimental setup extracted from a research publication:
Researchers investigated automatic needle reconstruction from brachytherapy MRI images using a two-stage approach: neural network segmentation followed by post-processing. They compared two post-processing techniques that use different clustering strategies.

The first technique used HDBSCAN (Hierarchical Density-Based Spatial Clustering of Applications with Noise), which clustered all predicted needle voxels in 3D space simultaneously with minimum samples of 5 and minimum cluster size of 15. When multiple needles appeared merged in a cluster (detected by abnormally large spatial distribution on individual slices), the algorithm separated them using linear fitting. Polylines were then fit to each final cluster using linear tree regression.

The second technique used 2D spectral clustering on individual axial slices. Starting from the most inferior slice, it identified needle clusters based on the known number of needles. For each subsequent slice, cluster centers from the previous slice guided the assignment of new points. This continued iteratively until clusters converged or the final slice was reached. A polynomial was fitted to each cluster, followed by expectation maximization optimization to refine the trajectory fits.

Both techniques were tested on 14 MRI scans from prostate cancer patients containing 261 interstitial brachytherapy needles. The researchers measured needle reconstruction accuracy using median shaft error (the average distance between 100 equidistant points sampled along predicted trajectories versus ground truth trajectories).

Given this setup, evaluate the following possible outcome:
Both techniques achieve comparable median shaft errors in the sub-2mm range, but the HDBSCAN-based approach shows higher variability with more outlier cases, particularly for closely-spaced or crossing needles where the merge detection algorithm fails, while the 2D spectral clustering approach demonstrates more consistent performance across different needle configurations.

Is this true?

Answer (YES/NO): NO